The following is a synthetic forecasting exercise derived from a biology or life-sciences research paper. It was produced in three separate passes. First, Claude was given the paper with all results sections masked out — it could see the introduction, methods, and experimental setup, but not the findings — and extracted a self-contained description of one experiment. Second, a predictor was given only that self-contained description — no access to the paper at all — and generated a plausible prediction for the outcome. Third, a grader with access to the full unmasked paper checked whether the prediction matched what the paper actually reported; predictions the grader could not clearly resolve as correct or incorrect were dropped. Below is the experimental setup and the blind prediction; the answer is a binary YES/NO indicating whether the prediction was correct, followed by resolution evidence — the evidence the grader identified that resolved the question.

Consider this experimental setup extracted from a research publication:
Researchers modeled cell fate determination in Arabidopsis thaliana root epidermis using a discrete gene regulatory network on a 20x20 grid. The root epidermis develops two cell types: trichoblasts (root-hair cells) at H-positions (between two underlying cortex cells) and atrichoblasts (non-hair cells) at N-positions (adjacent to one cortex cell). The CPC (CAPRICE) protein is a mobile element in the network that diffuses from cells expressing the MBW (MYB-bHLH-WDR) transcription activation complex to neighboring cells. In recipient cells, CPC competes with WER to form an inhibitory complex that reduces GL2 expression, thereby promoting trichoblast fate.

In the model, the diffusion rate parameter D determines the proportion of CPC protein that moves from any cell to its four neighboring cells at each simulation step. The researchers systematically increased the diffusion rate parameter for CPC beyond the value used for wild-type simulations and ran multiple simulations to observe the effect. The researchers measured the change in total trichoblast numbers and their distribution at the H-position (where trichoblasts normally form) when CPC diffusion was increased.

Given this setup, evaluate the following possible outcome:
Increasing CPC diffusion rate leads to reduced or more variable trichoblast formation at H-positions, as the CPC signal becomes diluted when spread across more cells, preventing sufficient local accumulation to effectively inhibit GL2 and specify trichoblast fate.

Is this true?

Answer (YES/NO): YES